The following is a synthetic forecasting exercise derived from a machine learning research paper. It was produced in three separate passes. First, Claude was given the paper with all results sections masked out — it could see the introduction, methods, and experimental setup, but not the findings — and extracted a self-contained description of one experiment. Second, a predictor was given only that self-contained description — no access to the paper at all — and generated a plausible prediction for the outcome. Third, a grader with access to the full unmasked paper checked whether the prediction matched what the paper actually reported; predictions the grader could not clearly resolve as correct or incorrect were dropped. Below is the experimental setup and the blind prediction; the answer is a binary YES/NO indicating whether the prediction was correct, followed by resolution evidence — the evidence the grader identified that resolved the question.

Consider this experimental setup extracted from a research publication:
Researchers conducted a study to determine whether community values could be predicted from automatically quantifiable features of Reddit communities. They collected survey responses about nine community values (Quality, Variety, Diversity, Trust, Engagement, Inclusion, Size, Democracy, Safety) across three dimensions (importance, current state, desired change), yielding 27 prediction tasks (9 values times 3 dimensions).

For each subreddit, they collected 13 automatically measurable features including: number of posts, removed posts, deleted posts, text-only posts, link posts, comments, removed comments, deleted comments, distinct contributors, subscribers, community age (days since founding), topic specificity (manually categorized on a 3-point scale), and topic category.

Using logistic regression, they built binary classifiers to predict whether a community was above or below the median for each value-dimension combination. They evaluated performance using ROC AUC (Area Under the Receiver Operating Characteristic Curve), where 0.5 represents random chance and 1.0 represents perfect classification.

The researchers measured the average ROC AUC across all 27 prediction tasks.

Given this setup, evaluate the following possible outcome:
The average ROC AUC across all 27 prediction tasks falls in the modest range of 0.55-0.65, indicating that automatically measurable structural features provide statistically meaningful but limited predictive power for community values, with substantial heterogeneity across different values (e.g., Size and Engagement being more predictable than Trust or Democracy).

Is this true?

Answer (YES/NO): NO